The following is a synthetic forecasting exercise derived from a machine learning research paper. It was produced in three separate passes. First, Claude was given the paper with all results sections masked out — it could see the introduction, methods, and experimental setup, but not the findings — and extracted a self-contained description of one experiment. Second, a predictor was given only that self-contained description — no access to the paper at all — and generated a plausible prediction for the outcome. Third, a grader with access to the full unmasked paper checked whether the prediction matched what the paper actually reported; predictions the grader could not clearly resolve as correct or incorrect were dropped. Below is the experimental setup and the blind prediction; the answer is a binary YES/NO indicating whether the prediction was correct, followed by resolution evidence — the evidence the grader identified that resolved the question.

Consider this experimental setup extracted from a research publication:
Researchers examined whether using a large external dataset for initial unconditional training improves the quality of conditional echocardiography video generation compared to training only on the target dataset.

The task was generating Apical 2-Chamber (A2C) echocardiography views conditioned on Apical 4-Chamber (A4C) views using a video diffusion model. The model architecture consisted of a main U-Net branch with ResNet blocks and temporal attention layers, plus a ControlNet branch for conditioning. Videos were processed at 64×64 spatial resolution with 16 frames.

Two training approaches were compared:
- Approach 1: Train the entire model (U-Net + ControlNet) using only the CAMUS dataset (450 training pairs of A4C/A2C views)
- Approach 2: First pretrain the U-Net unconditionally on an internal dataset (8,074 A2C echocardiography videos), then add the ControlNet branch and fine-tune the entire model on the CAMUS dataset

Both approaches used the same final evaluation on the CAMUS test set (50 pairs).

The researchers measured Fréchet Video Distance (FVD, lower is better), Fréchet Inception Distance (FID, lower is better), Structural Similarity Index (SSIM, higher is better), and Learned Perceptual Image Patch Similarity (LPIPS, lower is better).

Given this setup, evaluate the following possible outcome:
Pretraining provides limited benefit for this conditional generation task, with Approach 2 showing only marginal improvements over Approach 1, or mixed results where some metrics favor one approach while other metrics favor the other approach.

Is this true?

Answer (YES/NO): YES